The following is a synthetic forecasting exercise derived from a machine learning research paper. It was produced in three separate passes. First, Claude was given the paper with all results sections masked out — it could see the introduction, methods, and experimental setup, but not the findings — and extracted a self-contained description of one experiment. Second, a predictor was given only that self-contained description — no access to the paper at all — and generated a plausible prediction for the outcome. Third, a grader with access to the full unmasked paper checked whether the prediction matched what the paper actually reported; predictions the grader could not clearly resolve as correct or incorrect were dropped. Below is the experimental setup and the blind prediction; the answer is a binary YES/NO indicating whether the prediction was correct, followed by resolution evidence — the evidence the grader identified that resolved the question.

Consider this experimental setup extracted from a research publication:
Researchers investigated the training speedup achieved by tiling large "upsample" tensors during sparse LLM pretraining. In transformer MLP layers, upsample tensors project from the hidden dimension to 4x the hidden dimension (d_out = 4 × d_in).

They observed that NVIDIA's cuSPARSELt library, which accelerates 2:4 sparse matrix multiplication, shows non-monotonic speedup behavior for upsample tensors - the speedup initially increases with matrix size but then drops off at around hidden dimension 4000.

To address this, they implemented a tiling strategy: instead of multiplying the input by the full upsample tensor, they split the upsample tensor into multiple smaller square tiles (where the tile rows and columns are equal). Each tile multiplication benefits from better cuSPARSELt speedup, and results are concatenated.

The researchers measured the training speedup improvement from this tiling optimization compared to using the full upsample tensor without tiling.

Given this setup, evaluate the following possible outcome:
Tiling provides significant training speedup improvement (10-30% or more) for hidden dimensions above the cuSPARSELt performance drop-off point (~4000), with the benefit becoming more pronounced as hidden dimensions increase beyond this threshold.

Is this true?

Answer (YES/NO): NO